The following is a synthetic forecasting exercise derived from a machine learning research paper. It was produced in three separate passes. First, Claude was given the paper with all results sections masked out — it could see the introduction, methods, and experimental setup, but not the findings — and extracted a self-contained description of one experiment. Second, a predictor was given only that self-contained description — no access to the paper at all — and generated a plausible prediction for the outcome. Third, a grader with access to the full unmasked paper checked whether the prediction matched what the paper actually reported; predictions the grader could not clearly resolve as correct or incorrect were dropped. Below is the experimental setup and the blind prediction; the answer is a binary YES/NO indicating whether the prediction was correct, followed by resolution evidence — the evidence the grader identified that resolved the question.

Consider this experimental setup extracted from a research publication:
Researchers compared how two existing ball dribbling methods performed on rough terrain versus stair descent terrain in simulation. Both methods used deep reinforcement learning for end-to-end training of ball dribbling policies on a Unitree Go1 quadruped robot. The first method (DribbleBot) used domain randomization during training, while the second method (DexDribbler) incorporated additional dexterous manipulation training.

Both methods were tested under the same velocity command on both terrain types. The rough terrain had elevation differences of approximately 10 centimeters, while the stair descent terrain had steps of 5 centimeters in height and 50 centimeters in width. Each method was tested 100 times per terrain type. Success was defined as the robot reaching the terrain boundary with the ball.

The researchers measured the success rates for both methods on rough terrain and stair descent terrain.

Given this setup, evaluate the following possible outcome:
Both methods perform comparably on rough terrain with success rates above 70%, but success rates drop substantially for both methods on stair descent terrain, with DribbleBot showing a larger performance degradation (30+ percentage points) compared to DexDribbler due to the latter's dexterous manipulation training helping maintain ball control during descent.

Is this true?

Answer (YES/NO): NO